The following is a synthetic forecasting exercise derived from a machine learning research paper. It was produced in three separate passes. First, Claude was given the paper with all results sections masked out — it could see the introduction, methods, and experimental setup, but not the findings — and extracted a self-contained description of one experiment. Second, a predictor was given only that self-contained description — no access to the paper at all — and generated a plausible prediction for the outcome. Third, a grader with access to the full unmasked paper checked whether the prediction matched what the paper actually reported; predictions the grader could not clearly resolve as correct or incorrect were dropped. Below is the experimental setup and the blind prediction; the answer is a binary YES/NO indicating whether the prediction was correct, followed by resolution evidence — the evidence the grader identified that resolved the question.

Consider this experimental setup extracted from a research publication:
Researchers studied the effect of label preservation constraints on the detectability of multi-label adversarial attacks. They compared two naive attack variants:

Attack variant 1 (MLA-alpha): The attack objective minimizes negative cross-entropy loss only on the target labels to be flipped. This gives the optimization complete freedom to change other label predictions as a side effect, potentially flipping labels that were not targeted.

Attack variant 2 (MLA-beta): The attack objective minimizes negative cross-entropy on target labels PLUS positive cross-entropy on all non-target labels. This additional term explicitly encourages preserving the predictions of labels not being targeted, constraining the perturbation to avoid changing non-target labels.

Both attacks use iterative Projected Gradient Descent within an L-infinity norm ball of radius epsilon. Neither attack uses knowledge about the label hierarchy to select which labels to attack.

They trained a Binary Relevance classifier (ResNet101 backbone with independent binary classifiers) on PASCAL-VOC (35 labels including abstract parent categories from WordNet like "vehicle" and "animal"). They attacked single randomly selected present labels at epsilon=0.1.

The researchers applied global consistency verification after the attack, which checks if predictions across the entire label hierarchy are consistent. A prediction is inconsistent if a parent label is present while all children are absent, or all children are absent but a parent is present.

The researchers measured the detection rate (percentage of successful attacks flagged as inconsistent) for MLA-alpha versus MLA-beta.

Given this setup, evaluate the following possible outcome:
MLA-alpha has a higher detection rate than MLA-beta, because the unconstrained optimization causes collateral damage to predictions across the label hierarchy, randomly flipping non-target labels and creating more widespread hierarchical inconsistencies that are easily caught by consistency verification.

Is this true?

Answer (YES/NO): NO